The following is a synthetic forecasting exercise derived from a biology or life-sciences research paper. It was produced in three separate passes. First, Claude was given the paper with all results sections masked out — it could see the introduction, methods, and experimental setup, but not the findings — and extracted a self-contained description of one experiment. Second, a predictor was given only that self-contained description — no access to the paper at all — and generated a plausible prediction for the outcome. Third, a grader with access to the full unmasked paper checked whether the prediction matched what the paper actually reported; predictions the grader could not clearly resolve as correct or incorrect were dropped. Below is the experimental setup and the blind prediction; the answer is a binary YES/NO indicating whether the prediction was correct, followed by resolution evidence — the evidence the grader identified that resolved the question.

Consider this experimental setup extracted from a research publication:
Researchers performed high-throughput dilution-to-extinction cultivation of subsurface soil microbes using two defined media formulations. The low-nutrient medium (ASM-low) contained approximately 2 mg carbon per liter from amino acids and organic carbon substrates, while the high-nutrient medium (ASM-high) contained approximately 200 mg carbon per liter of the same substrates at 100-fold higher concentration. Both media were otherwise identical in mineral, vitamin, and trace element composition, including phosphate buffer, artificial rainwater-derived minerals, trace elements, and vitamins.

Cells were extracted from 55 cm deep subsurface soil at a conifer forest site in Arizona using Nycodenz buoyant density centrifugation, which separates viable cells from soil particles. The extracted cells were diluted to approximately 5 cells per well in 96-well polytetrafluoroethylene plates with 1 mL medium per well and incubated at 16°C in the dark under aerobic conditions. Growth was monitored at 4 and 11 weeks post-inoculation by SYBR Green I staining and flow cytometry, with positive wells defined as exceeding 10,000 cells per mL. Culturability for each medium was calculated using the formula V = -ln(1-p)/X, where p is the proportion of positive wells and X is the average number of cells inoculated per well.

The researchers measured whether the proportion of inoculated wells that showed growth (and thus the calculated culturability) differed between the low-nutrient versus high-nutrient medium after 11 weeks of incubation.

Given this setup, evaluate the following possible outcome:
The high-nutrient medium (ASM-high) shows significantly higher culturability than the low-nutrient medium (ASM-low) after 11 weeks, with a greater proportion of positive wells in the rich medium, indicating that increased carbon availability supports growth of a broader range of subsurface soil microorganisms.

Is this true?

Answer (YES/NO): NO